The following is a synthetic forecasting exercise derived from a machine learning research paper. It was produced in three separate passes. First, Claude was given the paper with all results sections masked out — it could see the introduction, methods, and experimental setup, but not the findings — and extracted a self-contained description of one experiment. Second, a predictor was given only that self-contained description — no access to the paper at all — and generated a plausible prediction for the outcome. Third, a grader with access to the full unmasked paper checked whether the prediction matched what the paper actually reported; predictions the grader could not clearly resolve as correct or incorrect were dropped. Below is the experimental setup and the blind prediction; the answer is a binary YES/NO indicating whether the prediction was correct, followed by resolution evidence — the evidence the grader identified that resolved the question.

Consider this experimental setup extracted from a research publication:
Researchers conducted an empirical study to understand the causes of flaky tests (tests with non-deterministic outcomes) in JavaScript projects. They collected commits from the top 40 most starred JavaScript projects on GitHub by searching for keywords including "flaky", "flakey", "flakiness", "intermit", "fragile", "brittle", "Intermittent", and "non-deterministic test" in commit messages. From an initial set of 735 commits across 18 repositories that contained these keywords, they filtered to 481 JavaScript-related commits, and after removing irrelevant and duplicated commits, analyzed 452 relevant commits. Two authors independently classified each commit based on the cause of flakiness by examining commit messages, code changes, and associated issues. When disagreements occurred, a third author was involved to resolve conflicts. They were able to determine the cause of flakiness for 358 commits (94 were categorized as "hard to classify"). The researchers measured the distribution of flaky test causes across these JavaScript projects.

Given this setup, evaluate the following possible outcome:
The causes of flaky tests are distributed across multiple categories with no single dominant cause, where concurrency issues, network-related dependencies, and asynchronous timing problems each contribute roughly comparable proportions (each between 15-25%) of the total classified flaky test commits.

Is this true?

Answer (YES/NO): NO